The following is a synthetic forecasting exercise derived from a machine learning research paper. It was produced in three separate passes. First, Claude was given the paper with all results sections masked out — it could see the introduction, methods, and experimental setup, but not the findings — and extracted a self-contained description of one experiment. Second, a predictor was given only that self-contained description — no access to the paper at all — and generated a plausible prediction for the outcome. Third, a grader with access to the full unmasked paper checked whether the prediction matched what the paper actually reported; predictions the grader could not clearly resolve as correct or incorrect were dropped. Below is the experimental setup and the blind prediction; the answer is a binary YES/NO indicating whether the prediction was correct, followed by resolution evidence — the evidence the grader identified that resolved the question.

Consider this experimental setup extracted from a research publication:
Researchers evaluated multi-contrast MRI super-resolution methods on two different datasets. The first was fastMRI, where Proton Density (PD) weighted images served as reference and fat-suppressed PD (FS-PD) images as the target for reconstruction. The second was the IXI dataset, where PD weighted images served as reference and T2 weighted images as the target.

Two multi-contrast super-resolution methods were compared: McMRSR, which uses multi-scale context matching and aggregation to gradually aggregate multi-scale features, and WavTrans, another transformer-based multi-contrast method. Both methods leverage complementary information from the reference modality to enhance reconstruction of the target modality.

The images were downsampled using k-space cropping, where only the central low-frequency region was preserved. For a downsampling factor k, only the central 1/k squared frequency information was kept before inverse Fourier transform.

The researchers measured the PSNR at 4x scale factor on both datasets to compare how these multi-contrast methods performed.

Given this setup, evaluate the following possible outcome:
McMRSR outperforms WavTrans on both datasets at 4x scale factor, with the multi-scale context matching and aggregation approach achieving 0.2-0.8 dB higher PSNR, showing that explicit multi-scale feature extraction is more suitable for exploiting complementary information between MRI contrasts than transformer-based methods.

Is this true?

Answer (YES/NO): NO